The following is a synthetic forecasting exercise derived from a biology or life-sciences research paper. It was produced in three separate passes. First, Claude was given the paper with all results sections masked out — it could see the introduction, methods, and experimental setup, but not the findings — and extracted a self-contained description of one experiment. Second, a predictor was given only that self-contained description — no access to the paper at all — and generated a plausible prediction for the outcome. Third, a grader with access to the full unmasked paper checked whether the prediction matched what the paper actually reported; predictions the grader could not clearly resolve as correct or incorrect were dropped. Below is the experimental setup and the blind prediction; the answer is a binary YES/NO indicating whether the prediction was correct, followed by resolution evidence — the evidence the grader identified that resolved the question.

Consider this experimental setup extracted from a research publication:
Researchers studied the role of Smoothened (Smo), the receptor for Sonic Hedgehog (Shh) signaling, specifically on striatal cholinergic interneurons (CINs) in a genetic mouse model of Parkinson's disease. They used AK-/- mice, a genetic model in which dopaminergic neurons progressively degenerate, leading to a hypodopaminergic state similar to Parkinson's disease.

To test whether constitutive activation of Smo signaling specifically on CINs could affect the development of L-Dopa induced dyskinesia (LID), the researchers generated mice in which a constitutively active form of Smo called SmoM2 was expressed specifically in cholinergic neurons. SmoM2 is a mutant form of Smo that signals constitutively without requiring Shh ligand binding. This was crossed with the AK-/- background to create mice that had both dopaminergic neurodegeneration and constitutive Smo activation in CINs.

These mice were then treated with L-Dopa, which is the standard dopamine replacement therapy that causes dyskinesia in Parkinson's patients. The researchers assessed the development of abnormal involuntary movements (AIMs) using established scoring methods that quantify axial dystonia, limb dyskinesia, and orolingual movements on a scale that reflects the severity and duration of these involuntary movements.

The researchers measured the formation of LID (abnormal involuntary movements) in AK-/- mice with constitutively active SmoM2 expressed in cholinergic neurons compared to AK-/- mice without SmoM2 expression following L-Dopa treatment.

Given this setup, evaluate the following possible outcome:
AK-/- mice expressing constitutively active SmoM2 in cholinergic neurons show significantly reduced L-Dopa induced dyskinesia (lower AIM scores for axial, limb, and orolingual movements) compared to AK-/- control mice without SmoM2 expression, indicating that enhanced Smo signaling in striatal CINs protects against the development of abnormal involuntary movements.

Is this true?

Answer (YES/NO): YES